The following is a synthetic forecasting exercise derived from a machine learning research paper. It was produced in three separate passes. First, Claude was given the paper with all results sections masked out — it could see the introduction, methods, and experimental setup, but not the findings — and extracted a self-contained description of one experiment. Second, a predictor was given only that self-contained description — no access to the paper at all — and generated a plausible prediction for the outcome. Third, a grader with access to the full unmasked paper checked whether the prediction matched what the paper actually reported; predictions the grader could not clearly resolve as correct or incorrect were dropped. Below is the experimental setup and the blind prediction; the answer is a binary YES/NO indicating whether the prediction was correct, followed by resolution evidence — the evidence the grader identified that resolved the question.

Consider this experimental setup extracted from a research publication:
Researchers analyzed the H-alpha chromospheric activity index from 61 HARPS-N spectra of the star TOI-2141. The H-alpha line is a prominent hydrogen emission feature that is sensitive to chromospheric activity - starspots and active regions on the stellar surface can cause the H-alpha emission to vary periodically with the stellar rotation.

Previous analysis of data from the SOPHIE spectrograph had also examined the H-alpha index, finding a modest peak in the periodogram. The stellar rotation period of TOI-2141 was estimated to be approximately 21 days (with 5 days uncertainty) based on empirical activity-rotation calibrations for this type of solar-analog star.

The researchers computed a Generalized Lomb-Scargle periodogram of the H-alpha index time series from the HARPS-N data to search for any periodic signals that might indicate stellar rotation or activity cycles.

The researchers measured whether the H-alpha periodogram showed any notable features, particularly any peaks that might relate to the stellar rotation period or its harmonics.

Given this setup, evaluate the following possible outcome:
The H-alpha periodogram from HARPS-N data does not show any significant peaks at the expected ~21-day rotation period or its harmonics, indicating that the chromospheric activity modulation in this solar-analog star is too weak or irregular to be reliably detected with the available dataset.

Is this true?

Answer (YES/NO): YES